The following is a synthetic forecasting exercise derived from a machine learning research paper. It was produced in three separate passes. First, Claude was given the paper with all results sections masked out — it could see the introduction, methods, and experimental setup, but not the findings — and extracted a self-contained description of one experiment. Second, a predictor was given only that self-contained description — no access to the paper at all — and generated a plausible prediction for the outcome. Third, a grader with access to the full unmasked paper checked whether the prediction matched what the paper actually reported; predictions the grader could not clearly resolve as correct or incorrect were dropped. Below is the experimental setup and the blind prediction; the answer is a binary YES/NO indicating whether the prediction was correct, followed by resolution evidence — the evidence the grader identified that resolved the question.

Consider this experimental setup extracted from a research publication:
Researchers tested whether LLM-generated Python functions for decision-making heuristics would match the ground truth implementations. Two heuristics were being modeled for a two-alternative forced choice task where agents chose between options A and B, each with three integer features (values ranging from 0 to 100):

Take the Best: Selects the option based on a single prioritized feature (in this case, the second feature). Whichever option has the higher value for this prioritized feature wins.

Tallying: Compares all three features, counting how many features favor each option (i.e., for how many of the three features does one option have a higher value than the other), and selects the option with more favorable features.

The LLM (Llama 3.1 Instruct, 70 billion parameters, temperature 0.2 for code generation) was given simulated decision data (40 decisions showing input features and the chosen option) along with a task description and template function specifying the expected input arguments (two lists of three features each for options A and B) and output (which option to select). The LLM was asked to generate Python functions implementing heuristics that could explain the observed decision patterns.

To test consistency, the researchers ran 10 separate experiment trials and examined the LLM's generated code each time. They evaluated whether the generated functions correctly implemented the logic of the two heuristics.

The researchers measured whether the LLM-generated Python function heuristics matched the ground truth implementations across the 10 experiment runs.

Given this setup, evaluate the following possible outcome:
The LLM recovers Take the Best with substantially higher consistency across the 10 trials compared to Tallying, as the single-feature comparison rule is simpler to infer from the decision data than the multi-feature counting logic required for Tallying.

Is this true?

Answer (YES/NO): NO